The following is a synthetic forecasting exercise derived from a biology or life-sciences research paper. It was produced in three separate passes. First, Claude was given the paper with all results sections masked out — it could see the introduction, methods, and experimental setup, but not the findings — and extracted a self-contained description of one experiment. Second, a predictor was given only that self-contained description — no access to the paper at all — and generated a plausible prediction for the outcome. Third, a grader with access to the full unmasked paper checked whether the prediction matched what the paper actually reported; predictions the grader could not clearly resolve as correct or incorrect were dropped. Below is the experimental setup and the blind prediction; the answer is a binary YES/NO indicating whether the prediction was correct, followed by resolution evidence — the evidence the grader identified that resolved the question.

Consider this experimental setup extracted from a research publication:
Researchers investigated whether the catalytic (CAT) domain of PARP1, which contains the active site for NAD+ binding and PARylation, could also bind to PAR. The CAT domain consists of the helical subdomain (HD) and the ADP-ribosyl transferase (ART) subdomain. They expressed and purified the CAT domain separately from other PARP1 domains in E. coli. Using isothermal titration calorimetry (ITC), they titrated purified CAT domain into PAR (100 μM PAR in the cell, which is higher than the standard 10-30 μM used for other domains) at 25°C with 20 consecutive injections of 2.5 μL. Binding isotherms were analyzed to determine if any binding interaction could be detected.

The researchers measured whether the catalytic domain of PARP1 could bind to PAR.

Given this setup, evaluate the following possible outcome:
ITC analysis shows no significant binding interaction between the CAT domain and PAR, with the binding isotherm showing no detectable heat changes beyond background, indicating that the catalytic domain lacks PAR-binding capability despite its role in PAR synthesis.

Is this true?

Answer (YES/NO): NO